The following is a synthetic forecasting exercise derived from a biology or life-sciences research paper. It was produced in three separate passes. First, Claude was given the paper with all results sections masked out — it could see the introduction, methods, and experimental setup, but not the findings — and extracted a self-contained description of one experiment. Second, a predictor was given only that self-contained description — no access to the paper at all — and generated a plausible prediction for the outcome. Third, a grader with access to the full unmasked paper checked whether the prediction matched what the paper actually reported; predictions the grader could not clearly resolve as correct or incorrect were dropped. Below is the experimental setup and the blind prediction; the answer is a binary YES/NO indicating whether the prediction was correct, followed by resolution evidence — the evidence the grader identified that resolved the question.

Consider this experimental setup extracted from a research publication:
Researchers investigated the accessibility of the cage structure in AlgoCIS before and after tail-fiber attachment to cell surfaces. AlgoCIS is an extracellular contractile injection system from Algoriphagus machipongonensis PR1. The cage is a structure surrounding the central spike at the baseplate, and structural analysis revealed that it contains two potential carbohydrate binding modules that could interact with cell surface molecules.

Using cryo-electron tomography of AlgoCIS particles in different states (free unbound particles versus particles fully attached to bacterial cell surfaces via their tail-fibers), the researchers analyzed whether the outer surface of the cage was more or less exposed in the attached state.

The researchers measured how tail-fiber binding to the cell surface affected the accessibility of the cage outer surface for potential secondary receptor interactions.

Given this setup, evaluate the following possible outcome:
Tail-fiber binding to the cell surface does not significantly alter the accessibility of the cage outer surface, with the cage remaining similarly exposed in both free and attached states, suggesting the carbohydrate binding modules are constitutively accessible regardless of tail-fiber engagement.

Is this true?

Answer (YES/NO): NO